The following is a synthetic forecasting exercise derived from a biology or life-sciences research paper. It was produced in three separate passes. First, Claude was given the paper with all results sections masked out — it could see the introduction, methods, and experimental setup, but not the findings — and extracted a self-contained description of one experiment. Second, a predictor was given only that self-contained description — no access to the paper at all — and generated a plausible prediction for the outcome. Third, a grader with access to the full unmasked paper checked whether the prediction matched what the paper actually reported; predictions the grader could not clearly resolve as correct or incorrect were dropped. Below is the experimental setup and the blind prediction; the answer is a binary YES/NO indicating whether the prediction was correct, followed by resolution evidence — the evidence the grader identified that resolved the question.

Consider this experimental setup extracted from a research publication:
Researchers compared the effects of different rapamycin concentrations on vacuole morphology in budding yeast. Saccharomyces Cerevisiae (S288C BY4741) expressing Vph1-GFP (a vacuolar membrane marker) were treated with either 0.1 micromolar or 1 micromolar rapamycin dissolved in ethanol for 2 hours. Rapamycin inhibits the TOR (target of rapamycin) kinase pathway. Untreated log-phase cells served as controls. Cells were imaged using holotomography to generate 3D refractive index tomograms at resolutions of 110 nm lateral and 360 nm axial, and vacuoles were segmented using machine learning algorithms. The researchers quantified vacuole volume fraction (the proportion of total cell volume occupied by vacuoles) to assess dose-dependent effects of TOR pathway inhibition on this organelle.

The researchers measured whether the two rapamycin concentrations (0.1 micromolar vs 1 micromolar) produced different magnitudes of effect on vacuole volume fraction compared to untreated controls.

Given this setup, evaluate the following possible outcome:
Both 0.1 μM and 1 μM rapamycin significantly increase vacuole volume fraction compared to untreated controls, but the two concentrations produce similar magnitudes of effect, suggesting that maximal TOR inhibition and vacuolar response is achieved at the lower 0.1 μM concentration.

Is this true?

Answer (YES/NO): NO